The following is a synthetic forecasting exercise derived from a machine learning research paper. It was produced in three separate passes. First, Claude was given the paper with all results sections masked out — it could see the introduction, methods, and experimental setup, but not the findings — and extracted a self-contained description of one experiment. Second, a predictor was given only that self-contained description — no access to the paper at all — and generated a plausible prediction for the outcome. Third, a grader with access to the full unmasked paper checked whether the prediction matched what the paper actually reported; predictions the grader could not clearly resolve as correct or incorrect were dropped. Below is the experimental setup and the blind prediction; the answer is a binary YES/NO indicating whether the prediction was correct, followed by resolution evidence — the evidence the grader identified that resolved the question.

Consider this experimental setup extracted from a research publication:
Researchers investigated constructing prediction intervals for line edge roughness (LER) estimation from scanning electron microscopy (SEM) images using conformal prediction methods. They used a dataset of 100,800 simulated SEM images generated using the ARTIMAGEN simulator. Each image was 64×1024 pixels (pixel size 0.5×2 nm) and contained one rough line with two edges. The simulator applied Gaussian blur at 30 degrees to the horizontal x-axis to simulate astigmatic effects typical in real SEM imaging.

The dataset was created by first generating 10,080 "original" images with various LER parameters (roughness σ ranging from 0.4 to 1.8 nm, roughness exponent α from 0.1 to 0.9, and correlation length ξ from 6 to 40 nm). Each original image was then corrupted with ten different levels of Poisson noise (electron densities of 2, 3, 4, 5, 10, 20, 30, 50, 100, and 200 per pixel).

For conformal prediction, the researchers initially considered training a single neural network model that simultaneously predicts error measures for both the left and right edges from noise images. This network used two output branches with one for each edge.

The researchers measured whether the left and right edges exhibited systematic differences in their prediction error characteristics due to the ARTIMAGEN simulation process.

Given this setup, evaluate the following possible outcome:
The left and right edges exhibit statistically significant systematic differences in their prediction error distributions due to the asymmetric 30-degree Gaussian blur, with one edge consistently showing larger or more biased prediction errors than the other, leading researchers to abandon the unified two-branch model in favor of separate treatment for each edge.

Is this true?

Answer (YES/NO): NO